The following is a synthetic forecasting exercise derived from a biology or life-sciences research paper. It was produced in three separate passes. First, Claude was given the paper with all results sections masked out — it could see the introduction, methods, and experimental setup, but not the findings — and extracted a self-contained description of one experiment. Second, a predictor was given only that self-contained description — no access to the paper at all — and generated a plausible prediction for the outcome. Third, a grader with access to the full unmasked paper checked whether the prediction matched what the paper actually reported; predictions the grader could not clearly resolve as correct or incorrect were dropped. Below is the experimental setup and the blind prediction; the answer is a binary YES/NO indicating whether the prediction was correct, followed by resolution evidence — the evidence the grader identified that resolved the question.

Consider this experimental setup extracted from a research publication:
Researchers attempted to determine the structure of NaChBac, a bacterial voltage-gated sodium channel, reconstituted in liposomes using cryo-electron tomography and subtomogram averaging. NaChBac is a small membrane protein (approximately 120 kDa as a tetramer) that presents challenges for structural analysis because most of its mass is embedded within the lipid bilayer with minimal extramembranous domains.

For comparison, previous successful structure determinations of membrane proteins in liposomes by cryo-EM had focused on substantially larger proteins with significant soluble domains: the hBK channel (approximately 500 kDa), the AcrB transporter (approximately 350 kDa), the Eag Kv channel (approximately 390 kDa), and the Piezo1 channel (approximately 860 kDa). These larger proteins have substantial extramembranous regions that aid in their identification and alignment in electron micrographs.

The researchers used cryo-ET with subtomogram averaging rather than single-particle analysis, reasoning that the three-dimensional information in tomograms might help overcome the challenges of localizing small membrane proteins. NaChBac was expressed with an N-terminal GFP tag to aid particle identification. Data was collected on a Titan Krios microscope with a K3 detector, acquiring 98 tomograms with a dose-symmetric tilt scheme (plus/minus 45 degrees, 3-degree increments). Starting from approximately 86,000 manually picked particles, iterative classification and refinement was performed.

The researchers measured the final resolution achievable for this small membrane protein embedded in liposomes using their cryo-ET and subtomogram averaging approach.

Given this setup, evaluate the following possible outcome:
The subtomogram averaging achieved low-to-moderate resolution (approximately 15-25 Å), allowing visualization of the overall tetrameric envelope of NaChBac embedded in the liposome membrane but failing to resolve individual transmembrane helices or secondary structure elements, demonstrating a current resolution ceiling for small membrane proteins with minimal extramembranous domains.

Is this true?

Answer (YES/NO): YES